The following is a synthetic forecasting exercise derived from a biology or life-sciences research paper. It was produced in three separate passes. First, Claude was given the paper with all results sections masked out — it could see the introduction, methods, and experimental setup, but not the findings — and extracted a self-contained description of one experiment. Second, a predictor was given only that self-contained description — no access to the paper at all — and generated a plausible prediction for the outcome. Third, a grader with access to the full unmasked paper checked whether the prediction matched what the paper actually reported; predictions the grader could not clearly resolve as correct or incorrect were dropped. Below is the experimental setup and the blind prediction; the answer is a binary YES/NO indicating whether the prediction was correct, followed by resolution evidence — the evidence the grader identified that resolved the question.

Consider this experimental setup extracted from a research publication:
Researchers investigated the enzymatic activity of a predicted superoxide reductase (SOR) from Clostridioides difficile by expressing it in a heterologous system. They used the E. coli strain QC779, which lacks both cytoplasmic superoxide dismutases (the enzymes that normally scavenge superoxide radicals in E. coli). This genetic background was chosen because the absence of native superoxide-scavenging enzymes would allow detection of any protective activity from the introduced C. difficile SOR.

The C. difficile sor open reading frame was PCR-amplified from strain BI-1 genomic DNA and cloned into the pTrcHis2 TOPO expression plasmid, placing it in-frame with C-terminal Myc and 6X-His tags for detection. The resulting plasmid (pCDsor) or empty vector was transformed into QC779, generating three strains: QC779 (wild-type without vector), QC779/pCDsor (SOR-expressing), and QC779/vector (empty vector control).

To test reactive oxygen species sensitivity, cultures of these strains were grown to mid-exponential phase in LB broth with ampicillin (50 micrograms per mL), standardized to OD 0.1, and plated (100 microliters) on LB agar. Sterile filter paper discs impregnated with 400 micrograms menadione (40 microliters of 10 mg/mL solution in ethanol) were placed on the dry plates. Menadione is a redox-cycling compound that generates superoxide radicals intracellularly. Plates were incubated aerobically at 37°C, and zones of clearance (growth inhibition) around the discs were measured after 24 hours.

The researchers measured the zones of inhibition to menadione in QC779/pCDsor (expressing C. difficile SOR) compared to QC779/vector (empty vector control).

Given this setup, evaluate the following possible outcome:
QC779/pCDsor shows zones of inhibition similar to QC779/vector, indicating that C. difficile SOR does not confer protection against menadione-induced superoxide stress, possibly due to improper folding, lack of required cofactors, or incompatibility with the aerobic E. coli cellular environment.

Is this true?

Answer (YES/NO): NO